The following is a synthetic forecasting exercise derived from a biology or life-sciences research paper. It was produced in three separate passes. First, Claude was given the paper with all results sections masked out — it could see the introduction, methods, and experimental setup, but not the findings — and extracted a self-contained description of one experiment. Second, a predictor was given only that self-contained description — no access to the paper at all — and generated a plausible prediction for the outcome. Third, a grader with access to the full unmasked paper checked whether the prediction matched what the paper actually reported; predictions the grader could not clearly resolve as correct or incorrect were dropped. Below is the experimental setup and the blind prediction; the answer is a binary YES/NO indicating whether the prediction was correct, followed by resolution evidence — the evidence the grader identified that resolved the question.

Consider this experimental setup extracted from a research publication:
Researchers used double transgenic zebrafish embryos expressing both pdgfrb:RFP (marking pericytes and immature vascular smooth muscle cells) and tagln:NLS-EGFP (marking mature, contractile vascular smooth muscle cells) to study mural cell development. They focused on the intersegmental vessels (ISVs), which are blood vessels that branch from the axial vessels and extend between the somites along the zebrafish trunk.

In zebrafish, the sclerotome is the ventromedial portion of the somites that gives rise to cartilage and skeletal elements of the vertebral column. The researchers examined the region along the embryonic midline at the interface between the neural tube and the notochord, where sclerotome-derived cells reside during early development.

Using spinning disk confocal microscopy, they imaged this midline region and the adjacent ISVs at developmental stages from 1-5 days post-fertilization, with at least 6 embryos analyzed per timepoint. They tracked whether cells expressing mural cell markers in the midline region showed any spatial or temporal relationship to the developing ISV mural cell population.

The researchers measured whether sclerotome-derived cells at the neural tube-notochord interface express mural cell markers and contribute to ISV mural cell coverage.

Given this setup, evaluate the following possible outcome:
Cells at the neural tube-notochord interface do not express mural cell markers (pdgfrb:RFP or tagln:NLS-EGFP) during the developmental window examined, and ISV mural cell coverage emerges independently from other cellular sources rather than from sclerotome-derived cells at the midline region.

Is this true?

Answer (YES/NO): NO